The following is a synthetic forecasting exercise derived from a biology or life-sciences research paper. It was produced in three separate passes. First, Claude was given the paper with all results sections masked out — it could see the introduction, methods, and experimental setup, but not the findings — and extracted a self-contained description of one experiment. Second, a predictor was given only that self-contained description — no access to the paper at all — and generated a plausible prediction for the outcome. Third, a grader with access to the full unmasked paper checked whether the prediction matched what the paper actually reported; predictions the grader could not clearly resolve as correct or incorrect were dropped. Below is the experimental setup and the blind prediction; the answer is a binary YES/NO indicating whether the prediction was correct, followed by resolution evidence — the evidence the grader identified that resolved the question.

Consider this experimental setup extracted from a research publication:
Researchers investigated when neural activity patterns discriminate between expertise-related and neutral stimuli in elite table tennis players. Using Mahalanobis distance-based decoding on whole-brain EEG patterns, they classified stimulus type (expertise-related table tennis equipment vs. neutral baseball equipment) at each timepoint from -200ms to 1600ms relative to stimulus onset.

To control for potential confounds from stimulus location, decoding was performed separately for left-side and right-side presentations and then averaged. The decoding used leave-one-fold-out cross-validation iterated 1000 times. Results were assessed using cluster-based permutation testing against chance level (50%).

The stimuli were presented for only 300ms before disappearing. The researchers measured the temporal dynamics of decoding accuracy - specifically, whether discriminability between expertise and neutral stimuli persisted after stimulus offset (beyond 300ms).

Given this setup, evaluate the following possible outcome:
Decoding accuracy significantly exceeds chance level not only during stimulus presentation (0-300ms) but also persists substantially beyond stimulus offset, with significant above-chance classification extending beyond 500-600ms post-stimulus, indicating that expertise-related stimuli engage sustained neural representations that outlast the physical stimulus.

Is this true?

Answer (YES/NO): YES